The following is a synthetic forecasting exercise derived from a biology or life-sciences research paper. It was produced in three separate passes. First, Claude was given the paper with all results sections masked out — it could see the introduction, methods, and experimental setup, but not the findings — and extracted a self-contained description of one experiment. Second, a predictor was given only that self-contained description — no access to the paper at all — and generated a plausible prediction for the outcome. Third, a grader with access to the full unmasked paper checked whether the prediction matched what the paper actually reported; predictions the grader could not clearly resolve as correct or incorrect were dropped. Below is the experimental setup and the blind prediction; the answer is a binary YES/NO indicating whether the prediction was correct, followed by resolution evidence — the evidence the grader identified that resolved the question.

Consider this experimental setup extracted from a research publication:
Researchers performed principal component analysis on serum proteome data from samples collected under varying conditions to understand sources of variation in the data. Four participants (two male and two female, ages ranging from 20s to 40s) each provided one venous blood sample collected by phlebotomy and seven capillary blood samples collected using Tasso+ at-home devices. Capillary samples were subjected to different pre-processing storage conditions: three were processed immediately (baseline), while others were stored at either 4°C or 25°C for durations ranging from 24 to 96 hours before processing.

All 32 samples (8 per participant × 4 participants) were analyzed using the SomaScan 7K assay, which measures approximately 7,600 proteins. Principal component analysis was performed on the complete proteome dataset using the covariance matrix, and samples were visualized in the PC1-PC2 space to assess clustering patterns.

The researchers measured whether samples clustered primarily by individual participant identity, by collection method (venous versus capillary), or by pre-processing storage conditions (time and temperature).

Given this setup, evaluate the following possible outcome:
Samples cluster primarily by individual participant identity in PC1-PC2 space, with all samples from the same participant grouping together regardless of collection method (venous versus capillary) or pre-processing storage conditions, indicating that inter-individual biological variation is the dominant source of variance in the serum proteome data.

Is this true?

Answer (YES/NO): NO